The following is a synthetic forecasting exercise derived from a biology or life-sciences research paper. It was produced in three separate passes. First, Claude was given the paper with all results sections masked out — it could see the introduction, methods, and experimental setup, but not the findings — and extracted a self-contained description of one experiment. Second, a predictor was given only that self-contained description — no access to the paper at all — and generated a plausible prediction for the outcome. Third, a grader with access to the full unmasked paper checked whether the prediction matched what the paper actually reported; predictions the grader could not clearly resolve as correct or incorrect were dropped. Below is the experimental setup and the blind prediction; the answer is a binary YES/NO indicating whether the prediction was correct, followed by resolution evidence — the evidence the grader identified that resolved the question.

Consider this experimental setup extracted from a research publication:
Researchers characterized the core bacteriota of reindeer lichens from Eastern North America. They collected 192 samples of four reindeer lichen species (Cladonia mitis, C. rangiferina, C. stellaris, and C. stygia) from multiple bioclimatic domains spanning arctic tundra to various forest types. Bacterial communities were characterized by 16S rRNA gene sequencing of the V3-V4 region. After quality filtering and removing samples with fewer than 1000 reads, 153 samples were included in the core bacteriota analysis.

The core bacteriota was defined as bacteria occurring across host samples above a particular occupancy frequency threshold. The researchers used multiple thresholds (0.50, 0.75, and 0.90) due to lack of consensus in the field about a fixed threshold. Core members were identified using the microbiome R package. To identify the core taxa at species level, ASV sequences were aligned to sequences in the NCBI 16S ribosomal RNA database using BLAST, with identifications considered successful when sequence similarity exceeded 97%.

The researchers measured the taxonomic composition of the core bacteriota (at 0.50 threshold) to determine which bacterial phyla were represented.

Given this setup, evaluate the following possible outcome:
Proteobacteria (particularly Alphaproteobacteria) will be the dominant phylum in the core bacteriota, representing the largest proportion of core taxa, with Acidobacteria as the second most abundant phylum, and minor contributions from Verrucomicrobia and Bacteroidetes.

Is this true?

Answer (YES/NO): NO